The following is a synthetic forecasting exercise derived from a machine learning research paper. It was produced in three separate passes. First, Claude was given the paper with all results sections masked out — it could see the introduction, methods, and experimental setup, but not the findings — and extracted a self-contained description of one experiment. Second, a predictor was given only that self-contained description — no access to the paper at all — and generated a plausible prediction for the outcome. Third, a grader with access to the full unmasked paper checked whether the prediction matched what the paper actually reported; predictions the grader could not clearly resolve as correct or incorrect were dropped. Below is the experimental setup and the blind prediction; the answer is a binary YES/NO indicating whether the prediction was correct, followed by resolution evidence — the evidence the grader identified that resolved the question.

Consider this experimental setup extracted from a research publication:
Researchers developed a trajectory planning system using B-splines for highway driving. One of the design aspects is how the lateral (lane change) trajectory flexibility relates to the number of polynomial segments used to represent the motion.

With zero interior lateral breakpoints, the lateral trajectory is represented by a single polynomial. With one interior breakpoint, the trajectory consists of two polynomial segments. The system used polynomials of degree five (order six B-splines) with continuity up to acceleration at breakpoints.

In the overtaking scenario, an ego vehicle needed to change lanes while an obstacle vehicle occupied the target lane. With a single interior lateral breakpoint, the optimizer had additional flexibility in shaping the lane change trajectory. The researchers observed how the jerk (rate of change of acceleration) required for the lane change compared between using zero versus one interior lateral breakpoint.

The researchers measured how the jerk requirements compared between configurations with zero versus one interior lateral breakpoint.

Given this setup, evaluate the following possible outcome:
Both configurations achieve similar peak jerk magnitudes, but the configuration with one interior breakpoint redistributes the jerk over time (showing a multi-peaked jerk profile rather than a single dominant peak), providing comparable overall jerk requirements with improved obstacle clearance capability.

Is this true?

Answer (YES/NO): NO